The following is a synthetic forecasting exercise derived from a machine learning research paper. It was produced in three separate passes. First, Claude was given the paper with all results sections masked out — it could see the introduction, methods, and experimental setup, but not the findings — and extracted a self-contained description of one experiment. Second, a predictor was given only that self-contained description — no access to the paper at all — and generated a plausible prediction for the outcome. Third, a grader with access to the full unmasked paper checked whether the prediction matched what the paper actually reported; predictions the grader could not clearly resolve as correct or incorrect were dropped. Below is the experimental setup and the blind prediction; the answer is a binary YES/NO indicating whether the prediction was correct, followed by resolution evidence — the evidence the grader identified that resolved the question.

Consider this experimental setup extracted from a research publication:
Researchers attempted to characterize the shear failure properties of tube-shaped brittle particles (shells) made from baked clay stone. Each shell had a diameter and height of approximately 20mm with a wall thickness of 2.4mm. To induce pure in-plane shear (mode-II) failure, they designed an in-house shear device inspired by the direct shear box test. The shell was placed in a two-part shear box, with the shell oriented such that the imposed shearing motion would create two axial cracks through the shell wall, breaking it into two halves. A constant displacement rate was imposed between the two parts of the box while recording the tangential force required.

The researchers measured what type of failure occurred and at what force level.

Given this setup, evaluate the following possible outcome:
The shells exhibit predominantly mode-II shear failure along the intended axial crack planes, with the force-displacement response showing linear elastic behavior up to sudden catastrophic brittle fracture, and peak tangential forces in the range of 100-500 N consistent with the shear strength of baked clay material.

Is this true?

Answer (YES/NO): NO